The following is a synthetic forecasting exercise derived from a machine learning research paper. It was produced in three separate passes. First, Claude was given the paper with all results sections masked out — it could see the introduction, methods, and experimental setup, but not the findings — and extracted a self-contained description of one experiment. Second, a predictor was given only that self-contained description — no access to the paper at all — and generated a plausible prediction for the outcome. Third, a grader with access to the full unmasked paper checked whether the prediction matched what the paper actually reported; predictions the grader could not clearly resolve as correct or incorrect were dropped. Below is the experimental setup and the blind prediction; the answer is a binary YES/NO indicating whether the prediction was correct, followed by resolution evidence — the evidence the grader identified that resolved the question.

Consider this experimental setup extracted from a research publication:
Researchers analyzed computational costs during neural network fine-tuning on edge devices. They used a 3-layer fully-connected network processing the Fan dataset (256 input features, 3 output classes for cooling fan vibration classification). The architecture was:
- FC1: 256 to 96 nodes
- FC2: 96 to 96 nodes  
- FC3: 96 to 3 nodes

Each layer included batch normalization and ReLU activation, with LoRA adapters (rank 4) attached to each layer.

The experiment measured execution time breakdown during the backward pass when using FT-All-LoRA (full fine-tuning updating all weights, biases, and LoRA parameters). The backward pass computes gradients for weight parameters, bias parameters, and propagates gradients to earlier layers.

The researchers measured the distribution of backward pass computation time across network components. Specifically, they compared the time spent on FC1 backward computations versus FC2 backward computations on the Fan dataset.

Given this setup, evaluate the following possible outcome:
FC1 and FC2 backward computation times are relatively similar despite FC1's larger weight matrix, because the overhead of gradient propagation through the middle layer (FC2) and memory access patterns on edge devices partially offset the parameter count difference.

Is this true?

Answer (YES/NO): NO